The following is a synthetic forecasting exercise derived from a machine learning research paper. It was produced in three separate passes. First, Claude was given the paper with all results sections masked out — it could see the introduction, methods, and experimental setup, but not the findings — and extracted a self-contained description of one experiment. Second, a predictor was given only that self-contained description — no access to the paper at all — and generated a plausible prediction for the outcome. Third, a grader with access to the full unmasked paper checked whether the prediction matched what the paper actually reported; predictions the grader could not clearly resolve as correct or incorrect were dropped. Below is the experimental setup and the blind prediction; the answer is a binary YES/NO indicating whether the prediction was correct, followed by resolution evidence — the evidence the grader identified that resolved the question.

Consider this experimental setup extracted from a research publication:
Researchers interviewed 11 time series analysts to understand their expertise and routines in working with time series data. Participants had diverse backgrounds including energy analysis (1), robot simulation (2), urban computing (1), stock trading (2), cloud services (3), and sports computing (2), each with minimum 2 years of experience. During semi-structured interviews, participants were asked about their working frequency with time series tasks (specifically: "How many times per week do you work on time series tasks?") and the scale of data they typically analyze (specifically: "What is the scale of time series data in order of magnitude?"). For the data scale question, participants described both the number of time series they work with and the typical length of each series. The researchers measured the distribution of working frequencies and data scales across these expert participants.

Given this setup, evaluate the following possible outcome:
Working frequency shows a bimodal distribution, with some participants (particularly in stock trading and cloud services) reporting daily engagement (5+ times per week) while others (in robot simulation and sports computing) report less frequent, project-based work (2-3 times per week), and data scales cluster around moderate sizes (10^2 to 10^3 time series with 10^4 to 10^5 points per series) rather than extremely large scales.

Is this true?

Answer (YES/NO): NO